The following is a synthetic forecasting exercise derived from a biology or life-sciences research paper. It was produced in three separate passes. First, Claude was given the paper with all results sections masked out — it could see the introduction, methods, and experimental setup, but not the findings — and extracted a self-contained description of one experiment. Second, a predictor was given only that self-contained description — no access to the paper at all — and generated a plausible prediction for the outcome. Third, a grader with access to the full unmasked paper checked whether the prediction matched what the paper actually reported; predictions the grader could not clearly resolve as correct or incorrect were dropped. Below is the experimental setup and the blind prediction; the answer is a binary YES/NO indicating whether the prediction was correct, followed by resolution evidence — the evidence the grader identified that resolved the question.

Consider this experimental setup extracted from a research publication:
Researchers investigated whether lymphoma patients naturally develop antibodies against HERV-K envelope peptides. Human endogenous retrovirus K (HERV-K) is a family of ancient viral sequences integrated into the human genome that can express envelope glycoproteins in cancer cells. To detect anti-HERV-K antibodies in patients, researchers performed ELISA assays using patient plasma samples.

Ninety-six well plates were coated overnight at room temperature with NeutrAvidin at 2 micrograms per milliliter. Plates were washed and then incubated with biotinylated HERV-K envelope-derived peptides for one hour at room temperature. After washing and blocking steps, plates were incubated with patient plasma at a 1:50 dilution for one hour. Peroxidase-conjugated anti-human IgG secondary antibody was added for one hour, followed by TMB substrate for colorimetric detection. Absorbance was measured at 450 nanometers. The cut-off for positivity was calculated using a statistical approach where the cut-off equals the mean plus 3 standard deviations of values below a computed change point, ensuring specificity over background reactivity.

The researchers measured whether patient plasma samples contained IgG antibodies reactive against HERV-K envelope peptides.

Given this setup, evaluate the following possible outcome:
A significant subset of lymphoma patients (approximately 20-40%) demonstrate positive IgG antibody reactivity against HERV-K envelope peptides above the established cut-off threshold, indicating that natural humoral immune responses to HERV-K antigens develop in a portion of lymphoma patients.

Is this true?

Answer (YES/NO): YES